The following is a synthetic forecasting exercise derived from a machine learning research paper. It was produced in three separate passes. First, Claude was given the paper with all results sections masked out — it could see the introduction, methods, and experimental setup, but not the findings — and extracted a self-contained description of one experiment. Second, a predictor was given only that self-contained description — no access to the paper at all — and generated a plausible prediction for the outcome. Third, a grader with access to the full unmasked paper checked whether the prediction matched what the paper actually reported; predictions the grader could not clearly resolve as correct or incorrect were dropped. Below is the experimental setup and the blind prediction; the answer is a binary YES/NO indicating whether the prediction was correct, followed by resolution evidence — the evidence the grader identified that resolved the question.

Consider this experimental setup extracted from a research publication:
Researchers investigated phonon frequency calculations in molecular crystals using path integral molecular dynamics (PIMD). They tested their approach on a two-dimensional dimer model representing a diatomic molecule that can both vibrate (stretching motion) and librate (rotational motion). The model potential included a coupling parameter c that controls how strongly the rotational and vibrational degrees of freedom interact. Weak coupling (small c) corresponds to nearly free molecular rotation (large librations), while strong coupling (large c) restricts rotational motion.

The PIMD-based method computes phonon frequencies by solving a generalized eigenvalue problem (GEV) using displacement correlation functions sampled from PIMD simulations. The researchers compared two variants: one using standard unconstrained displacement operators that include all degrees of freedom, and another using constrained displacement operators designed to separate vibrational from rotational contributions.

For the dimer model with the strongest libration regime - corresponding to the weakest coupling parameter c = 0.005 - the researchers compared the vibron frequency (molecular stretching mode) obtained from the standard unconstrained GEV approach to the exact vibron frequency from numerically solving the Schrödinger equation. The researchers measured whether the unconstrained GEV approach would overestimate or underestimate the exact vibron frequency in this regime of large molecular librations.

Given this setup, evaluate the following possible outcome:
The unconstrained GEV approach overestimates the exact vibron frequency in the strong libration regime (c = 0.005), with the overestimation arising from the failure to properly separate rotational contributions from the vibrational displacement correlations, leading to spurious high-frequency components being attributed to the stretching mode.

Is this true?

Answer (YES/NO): NO